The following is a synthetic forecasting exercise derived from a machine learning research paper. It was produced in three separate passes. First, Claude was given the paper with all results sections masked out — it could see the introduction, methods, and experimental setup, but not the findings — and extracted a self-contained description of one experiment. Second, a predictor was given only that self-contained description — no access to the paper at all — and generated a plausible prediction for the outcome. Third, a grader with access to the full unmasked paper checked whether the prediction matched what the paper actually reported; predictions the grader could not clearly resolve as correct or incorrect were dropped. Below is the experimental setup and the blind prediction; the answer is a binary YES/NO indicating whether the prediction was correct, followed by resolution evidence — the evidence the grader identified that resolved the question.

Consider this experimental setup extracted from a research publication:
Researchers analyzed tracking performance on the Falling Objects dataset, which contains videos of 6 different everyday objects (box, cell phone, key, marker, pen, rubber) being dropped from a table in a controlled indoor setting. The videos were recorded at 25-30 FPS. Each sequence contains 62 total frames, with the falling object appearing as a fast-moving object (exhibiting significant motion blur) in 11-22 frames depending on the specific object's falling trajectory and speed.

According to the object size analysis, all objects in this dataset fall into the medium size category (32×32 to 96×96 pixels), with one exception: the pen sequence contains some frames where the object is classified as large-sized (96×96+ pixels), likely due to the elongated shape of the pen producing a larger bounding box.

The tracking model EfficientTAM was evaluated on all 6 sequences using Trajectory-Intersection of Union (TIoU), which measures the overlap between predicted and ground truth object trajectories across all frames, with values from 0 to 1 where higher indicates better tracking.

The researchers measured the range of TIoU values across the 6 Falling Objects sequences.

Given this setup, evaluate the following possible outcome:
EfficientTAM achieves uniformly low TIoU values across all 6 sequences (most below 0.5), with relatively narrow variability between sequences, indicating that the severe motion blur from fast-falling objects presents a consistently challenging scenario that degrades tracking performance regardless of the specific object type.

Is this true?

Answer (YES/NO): NO